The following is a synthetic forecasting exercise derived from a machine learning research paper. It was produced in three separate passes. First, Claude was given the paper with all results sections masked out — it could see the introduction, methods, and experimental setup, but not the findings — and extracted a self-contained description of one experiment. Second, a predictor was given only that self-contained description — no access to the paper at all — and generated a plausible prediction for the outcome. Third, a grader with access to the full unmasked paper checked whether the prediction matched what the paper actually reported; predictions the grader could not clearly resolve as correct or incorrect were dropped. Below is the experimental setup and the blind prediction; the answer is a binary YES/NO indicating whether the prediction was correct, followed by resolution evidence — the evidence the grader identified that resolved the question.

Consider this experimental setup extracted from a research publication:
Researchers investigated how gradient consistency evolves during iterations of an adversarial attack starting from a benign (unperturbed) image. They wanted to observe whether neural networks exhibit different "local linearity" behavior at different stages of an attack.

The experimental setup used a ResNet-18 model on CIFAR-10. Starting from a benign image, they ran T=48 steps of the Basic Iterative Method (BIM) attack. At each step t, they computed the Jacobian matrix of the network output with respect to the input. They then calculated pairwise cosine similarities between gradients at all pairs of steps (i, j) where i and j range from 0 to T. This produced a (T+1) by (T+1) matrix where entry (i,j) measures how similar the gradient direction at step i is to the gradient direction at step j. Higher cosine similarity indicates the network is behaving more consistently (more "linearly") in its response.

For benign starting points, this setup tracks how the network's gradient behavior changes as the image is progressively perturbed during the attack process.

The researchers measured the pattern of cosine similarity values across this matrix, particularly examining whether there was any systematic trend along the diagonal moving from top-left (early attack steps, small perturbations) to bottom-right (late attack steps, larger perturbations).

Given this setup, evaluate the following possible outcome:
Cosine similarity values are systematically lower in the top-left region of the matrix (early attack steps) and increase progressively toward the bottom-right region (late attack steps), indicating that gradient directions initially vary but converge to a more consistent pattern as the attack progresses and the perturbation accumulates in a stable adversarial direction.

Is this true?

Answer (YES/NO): YES